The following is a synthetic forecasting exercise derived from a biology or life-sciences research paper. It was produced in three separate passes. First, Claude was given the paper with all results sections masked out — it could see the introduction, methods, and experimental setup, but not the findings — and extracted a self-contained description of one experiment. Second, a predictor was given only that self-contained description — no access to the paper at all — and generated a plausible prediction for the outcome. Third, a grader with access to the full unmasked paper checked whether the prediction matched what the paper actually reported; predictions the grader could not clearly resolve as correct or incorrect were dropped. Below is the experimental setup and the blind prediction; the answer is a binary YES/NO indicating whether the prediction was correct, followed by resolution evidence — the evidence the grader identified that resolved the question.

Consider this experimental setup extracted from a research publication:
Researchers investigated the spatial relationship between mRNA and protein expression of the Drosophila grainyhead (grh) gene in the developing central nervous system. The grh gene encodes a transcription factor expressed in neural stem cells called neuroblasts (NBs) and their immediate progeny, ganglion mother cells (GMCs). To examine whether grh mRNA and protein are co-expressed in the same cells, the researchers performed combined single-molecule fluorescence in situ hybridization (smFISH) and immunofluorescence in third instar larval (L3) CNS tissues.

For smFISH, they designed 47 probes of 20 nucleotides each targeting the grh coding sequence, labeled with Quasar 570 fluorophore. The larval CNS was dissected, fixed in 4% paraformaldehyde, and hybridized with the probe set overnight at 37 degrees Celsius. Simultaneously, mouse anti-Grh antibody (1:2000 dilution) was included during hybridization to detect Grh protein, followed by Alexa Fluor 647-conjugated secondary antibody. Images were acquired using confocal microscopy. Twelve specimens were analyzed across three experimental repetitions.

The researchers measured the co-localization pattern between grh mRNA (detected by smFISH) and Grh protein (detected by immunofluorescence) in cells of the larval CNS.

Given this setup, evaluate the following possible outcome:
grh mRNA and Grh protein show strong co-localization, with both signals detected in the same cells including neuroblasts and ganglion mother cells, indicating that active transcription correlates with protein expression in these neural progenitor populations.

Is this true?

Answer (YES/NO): NO